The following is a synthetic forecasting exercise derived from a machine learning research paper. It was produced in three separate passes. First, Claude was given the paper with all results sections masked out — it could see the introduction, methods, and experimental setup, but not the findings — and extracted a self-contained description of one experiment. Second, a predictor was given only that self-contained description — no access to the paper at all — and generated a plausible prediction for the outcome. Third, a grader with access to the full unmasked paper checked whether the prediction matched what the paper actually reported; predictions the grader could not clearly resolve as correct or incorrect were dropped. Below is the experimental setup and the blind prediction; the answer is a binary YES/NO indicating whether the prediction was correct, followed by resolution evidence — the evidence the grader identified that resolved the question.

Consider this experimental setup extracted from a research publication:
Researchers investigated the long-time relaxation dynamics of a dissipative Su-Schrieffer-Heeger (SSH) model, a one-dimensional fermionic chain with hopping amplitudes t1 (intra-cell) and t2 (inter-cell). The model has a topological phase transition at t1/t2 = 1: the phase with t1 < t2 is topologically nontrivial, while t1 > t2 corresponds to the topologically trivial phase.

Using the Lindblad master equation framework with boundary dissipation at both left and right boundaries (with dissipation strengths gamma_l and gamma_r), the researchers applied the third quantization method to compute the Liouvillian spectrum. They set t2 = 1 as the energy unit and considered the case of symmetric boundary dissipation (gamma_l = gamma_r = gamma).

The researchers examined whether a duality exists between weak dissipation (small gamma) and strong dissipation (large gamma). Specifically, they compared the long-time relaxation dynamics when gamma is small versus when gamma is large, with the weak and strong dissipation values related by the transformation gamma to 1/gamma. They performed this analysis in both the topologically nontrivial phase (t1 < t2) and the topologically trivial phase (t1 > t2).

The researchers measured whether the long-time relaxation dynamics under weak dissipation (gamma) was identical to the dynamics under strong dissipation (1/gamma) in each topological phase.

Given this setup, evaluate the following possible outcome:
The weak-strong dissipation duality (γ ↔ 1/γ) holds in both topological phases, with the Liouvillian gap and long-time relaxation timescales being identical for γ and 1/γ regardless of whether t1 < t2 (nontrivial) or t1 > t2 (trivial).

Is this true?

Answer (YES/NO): NO